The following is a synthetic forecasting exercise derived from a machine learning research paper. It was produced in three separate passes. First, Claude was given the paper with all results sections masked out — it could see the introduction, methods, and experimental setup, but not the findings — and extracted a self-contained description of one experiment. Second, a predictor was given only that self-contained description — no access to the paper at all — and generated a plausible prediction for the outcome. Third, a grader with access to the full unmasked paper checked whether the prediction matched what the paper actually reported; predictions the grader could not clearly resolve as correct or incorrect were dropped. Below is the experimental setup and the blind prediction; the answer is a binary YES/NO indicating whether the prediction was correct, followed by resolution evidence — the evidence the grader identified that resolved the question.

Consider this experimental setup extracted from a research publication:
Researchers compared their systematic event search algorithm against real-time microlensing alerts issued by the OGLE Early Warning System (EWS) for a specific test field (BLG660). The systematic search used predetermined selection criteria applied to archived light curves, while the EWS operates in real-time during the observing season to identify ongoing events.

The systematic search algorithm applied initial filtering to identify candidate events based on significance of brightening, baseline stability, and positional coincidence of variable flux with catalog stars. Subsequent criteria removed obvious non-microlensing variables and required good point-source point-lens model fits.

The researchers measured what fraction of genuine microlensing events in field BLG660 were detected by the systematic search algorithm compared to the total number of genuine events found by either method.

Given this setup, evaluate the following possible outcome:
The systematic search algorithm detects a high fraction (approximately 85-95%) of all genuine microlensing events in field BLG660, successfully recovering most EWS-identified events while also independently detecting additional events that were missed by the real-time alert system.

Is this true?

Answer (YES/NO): YES